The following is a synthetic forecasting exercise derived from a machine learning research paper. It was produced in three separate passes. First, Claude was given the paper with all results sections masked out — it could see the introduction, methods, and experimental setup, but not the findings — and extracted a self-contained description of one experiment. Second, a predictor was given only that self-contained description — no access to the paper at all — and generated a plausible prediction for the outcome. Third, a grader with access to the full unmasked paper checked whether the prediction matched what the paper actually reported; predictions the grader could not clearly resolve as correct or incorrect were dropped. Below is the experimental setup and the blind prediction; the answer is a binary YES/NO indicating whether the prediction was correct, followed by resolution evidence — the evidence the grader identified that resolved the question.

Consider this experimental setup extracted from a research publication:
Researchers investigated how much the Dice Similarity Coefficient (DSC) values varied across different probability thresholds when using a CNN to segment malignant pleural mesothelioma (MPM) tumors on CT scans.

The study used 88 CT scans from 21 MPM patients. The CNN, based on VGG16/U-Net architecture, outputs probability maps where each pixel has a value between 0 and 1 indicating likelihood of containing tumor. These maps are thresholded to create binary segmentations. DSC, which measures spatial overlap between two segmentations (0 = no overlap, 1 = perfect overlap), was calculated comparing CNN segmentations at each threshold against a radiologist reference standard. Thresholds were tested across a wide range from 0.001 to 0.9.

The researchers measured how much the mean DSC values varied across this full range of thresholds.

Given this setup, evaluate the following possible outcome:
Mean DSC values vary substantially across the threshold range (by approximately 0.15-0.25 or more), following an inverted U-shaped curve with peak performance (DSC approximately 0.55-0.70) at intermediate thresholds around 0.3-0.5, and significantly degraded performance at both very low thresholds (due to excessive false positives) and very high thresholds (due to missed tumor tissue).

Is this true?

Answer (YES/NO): NO